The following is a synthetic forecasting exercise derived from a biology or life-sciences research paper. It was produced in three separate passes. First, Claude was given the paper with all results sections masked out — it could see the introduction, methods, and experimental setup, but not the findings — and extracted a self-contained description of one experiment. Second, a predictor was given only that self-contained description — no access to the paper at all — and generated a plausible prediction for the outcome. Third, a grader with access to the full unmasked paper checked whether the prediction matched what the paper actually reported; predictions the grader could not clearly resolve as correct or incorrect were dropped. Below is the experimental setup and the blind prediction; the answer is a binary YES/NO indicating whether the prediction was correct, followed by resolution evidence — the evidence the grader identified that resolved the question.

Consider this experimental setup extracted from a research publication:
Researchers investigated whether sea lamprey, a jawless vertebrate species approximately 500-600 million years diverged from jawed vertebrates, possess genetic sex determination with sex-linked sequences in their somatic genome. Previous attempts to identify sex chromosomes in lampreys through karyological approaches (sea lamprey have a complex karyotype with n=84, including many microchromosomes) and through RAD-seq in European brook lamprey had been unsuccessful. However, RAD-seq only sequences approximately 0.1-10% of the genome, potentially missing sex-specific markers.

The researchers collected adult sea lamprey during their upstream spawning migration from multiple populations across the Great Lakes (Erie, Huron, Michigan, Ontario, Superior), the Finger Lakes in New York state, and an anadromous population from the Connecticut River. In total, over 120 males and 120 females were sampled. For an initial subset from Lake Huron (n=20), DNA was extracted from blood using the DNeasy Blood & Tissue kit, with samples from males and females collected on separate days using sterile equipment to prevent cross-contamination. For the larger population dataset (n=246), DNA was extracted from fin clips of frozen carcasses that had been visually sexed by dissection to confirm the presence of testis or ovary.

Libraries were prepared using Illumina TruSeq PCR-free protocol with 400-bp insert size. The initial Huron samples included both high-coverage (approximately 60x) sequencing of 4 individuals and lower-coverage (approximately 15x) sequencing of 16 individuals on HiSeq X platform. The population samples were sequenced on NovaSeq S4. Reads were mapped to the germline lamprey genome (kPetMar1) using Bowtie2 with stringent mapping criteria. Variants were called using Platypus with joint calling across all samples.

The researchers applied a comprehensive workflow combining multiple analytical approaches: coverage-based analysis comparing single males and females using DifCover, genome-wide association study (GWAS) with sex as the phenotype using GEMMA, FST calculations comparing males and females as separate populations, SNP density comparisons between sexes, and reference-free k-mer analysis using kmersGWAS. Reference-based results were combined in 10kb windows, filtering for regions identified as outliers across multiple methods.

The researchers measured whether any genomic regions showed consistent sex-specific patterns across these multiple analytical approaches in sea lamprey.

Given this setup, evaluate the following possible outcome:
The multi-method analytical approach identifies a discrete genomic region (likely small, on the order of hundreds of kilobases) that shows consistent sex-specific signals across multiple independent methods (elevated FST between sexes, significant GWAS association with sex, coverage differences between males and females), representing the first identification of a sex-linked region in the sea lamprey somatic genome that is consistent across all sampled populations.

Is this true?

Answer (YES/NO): NO